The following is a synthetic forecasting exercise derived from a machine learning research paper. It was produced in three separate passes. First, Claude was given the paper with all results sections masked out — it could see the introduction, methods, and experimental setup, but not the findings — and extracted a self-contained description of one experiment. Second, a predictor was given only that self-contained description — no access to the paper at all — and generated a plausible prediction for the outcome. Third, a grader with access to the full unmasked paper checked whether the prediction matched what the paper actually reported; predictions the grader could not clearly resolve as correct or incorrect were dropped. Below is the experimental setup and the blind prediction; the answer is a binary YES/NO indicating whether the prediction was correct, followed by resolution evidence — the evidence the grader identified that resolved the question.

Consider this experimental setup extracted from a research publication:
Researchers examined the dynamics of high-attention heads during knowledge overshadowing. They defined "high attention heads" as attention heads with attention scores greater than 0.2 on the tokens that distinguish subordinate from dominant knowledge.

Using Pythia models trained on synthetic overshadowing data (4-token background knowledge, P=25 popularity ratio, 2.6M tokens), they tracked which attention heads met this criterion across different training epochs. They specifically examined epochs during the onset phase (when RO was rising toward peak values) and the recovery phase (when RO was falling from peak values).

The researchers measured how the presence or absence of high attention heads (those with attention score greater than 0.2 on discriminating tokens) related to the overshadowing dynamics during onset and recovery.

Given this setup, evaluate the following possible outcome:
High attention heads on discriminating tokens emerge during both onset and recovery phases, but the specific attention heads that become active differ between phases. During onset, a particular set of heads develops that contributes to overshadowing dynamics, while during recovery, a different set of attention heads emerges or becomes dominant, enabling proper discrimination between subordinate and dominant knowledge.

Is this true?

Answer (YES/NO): NO